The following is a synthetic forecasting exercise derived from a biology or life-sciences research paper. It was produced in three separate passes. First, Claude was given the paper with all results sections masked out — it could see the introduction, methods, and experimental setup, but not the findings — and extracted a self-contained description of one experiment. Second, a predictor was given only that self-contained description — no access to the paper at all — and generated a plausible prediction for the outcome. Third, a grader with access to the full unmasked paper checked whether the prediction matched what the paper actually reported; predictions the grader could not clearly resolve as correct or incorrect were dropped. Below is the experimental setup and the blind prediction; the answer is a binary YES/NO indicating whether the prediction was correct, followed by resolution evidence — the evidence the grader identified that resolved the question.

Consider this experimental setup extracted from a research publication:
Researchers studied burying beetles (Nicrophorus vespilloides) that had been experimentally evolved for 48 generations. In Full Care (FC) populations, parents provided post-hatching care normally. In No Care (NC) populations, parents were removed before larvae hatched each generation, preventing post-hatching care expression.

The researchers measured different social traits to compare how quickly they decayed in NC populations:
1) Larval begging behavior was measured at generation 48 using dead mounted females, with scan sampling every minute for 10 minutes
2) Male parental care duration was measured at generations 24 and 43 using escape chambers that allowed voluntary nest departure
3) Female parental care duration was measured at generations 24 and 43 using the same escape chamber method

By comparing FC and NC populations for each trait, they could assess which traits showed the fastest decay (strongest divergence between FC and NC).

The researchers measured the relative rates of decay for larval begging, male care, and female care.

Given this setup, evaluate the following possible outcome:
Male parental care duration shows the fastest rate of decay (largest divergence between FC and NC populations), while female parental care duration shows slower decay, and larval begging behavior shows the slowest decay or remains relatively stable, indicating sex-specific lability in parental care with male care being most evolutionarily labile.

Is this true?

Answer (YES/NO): NO